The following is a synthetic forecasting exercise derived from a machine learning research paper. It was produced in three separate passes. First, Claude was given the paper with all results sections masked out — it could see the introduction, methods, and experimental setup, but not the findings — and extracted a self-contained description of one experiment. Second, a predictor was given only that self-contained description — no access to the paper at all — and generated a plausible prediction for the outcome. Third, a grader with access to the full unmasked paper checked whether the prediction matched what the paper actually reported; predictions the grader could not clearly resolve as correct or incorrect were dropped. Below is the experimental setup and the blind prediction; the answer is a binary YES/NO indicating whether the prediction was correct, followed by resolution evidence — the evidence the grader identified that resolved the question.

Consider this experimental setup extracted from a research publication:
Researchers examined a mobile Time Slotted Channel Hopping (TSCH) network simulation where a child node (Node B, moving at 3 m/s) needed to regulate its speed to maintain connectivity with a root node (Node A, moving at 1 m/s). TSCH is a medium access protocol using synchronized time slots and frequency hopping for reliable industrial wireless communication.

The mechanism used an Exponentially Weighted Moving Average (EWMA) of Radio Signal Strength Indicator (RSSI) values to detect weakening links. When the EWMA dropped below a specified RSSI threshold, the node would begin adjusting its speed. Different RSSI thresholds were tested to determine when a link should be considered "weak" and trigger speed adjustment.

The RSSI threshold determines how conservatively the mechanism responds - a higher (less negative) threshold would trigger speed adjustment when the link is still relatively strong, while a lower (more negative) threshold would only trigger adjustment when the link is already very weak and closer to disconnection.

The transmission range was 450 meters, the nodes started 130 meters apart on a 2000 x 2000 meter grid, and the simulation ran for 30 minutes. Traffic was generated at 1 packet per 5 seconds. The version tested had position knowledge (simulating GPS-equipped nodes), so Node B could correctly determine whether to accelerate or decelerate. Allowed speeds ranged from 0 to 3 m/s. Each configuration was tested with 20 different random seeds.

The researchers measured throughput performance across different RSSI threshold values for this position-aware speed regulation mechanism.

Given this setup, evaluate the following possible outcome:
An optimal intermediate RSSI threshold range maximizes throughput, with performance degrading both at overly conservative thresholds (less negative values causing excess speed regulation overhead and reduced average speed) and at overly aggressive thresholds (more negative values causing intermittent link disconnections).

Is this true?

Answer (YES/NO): NO